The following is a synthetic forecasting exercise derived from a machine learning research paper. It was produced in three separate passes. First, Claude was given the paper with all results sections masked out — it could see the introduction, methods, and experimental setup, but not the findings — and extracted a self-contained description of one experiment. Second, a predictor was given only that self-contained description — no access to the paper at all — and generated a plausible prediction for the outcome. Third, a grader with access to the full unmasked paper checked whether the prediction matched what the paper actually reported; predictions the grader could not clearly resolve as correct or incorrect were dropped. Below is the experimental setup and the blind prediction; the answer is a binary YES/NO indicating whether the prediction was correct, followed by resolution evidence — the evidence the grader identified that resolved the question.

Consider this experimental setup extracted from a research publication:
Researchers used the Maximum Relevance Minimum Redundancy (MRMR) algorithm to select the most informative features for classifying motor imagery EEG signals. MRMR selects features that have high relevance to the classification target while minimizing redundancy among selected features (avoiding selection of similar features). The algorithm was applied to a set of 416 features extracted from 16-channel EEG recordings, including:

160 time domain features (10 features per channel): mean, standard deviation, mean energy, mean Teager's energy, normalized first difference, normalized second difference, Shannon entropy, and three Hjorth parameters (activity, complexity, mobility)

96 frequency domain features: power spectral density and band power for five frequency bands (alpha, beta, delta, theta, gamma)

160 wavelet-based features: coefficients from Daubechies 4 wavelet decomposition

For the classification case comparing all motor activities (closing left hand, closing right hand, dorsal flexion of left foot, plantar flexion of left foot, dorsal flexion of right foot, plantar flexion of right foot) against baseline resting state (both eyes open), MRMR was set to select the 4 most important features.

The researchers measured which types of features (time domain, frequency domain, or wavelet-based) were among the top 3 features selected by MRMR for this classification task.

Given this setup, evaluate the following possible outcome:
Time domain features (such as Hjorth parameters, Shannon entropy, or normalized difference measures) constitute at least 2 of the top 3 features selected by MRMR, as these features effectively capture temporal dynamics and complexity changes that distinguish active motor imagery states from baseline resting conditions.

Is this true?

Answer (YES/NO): NO